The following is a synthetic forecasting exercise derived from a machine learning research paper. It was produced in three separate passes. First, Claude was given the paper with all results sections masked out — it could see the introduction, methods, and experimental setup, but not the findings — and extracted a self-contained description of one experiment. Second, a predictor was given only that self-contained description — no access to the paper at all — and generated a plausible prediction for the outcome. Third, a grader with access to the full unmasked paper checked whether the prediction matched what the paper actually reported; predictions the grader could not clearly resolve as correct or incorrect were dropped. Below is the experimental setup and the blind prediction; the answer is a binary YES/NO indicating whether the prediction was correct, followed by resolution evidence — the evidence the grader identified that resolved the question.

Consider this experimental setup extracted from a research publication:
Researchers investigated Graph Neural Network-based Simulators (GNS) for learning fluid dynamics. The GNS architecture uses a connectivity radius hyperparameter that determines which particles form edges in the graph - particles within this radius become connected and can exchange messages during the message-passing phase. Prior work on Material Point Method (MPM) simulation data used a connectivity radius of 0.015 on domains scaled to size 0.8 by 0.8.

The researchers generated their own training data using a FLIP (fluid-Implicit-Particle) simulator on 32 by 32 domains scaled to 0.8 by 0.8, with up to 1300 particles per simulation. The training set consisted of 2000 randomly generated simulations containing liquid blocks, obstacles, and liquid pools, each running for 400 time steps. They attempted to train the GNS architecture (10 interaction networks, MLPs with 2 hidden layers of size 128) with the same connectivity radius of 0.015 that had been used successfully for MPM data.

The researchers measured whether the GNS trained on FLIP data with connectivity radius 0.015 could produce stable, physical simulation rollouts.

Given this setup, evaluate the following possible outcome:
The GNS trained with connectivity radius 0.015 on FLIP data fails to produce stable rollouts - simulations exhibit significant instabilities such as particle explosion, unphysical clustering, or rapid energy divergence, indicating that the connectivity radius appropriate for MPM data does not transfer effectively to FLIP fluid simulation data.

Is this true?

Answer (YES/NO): YES